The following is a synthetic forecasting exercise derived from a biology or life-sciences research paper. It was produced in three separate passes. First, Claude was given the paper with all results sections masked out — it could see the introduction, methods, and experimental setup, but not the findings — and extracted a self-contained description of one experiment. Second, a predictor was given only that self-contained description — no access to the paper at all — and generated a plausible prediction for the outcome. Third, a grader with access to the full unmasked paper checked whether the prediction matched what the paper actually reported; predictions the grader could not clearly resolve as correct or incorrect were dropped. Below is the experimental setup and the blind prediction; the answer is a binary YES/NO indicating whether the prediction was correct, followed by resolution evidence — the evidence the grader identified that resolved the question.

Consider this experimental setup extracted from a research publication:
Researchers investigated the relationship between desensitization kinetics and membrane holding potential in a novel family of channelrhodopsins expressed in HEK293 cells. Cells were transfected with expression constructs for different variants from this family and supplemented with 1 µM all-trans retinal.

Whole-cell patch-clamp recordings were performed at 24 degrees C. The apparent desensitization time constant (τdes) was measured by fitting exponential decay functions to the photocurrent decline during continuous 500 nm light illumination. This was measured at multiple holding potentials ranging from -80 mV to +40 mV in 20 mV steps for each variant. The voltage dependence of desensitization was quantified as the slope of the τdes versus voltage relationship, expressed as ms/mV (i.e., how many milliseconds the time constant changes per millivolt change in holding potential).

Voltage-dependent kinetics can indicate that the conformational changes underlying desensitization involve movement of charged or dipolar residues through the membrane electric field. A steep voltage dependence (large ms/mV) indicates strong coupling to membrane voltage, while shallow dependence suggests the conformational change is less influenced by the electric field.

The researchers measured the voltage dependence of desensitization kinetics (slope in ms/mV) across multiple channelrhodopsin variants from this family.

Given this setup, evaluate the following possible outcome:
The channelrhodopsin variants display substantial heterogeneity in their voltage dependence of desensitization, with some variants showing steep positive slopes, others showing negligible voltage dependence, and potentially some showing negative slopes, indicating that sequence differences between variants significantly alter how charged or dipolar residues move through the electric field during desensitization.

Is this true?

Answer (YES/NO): NO